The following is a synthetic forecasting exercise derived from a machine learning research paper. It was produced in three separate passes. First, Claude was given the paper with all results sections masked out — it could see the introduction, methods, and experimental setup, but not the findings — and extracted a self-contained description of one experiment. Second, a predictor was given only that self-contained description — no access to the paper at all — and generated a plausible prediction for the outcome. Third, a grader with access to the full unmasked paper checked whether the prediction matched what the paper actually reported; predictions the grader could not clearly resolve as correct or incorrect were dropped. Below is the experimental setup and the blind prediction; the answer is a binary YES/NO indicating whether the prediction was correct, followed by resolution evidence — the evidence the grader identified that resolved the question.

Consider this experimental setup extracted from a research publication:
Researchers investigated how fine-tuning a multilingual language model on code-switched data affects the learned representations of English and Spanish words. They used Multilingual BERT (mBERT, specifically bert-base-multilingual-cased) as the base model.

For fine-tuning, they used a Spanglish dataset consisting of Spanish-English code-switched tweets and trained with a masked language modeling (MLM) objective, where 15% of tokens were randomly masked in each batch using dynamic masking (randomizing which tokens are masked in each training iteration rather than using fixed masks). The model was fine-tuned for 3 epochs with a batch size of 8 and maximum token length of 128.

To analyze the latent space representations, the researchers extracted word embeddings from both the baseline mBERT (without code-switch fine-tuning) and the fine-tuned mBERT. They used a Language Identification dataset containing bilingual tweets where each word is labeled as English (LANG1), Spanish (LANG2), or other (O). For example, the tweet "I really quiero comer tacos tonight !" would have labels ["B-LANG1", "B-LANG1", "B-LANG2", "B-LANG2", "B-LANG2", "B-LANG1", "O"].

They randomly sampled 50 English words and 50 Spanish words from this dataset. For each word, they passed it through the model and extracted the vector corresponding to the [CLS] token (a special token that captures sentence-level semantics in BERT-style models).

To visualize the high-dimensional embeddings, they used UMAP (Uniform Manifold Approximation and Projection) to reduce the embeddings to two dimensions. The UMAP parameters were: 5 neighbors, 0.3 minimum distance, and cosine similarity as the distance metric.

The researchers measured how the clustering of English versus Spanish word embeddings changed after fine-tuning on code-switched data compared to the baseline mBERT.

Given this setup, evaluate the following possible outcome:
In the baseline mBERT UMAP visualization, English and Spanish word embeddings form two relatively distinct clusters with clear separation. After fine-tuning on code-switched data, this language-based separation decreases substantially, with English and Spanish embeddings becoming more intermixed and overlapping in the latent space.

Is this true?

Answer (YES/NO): YES